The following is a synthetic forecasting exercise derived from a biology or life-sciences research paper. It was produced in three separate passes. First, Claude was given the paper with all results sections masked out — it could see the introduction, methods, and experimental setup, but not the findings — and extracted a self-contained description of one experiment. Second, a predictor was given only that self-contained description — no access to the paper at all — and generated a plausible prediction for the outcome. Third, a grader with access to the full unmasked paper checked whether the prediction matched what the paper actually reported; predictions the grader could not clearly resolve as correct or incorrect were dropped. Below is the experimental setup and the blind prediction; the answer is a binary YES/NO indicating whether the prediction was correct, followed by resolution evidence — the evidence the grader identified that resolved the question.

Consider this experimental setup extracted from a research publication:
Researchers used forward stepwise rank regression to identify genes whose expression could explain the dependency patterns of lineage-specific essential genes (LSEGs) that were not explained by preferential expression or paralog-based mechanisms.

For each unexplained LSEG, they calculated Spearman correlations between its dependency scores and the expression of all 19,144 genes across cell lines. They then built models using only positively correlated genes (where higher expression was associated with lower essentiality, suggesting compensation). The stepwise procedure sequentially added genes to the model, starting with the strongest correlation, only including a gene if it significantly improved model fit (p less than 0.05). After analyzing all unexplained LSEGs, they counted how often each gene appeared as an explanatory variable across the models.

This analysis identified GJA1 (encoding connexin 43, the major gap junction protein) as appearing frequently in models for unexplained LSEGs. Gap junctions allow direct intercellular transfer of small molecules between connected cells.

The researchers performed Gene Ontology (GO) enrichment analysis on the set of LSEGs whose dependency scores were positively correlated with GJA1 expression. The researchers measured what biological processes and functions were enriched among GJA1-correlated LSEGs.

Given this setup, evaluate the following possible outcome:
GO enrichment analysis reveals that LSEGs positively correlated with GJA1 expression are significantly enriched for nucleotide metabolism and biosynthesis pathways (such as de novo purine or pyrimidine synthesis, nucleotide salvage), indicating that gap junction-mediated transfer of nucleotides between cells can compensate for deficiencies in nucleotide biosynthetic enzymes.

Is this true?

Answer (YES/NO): YES